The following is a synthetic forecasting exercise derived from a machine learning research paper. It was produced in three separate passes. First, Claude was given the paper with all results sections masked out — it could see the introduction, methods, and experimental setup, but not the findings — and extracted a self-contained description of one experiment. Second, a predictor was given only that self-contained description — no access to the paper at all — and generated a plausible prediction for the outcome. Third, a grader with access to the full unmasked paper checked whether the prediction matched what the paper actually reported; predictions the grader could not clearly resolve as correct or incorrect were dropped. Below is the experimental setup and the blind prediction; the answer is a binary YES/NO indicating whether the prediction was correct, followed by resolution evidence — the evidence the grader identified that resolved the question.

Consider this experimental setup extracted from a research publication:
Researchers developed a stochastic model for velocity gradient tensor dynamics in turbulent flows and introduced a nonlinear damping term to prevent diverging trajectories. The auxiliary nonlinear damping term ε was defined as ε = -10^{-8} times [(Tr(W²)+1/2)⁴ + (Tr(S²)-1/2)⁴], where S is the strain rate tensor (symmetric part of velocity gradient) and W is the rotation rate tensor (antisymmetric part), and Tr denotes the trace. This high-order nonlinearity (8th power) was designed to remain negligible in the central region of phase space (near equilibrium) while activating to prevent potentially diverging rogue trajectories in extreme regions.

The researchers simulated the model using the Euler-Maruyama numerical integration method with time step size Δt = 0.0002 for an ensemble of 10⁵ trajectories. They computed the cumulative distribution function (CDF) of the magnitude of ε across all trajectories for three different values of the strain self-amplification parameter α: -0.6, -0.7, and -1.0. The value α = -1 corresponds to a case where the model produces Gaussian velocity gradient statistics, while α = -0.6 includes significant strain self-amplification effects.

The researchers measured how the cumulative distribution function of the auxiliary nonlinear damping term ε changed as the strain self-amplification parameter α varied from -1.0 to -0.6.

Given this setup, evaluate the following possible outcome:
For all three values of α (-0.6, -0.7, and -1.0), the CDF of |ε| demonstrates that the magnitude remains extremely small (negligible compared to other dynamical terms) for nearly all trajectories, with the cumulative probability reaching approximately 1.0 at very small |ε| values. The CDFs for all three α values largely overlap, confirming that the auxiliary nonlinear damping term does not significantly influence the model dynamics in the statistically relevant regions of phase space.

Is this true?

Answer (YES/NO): NO